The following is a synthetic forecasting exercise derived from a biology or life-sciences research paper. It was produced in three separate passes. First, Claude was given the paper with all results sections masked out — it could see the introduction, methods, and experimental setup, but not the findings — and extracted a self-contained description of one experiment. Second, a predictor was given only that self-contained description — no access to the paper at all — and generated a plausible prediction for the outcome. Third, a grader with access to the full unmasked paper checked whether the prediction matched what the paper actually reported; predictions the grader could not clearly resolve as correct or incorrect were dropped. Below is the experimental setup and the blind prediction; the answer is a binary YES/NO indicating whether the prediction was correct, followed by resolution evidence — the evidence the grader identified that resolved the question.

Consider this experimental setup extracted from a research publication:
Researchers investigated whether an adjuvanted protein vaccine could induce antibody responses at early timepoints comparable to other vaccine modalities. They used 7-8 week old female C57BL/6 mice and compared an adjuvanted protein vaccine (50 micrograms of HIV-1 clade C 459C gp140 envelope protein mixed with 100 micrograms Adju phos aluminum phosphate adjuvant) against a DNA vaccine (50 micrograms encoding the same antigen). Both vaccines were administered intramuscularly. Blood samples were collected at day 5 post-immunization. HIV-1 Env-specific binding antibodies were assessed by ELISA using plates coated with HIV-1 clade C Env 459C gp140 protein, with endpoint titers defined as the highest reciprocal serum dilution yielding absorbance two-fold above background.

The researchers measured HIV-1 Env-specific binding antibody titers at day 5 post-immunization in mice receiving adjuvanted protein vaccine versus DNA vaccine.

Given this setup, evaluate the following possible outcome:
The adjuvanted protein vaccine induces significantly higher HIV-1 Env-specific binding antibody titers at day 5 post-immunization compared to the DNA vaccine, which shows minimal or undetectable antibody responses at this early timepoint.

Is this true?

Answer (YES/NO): NO